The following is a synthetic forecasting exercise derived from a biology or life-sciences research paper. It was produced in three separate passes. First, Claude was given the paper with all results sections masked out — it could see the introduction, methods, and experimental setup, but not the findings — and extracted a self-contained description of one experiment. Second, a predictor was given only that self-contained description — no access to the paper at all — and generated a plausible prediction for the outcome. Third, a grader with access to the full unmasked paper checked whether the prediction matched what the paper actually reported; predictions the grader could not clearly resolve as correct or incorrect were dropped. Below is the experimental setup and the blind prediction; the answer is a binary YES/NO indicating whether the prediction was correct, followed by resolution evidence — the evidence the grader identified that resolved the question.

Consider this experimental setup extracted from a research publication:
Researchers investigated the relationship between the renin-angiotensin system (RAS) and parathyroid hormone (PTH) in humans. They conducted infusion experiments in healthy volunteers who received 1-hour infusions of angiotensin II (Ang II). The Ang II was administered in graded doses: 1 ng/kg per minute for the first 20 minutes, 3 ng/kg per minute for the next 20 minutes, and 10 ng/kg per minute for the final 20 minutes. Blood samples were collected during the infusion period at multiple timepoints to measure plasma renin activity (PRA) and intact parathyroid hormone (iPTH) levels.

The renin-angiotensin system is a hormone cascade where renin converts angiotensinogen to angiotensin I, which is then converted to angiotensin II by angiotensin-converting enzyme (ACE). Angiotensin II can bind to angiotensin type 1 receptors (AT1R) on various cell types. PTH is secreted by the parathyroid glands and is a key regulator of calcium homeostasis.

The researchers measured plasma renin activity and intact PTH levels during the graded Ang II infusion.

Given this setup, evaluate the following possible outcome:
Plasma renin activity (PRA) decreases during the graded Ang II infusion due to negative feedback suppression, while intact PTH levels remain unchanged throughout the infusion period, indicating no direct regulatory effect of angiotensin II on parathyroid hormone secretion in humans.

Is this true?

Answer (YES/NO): NO